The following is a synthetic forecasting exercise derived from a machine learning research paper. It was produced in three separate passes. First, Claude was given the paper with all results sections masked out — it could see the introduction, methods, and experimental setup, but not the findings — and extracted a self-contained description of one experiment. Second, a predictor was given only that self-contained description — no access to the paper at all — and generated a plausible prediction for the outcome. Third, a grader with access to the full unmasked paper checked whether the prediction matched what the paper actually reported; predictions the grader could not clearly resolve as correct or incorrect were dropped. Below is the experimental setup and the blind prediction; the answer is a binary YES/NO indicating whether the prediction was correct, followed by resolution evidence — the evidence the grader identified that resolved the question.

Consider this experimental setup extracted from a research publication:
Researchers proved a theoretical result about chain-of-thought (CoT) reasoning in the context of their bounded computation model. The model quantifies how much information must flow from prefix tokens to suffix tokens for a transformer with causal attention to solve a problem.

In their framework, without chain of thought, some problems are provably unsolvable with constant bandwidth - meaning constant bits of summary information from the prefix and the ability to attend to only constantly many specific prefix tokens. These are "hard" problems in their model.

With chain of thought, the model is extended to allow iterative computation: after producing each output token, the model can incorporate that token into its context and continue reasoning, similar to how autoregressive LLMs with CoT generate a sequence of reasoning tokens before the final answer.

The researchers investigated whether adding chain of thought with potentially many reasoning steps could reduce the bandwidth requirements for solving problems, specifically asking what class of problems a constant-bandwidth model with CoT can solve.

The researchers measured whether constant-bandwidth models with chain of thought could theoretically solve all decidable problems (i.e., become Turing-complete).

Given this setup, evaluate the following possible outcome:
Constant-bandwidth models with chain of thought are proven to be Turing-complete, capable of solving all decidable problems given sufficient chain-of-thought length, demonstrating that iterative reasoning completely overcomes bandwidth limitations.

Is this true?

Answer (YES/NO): YES